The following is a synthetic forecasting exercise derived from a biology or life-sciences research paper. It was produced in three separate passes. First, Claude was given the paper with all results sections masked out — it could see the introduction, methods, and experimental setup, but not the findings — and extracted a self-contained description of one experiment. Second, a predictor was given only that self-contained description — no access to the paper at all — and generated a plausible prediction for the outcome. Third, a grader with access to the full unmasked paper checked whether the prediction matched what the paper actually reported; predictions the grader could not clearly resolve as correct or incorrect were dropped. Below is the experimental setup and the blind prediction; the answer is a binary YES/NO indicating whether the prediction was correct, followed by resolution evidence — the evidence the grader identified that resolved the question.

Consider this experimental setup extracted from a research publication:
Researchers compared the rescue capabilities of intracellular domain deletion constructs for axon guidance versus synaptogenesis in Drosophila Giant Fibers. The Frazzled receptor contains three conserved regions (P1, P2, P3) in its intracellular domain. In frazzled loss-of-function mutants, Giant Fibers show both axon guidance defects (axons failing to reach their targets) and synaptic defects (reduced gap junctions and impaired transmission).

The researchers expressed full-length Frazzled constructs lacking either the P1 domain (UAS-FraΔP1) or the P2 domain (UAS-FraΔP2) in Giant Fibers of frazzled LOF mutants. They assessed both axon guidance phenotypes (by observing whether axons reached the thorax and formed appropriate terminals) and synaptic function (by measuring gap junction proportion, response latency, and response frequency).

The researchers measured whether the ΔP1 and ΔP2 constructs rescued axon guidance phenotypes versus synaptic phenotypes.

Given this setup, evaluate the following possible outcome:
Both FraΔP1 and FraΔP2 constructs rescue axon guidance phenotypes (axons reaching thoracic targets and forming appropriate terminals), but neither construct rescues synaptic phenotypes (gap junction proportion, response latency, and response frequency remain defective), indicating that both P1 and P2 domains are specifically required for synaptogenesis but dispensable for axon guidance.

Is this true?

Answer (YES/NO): NO